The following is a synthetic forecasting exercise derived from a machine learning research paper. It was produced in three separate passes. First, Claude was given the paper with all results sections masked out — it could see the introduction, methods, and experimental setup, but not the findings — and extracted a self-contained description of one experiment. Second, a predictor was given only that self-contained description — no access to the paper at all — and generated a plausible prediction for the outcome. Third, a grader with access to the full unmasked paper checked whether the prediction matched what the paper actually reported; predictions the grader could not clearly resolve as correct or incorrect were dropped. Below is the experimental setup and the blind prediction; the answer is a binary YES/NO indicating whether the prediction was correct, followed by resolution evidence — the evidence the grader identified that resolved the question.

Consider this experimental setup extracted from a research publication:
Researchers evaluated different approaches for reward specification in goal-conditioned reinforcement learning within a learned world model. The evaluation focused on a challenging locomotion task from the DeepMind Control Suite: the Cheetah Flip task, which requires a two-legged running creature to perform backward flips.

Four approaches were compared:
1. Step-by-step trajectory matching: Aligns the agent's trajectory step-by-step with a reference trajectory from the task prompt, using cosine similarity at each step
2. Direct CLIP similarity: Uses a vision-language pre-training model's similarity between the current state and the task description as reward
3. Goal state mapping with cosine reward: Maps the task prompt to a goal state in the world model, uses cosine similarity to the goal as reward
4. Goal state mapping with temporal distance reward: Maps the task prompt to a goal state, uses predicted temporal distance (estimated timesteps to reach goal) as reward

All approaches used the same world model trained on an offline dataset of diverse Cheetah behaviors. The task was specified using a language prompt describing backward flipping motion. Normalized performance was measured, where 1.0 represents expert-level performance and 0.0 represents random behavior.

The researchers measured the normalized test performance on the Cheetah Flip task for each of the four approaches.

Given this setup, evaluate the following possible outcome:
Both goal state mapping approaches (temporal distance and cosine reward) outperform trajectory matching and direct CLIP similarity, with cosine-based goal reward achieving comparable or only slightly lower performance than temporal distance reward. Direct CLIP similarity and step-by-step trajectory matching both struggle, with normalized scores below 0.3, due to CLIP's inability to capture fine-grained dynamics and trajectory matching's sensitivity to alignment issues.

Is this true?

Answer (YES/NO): NO